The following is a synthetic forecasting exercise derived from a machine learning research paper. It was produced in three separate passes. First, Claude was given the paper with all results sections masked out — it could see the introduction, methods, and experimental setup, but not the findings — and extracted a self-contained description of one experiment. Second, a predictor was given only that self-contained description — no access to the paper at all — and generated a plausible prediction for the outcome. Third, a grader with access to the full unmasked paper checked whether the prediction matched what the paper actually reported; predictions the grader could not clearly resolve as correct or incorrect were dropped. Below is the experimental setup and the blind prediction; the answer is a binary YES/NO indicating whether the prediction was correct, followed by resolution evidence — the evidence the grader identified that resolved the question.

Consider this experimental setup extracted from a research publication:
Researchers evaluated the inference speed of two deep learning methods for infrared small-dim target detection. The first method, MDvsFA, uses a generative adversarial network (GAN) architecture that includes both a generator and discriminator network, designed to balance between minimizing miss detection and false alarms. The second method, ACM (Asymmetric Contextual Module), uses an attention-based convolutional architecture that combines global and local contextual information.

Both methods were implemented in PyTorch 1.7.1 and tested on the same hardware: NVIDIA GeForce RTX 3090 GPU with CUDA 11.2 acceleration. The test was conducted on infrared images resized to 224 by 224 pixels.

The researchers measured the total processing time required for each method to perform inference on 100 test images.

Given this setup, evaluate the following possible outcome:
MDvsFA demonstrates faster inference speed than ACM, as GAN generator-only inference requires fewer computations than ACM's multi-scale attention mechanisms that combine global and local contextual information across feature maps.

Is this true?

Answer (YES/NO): NO